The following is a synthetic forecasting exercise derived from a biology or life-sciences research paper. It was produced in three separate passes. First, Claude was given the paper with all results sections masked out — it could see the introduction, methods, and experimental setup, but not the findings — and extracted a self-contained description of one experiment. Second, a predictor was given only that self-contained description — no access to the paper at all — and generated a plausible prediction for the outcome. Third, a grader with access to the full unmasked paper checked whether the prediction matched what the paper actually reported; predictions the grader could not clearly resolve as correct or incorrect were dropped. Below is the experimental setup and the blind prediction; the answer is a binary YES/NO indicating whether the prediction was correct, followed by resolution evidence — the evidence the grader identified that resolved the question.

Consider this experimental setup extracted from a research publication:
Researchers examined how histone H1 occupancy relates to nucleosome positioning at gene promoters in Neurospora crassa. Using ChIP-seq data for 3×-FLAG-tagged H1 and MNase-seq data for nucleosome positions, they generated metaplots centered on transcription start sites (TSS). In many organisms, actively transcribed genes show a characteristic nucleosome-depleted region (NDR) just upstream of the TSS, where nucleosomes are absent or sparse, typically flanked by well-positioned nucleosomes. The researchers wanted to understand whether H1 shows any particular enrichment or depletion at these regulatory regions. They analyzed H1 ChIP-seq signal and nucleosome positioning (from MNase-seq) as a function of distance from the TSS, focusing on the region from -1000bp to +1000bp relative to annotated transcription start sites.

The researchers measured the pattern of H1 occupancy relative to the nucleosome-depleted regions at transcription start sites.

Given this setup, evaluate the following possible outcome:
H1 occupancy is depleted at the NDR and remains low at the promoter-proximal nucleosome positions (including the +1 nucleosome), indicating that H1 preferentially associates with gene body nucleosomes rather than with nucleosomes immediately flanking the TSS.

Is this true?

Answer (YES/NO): NO